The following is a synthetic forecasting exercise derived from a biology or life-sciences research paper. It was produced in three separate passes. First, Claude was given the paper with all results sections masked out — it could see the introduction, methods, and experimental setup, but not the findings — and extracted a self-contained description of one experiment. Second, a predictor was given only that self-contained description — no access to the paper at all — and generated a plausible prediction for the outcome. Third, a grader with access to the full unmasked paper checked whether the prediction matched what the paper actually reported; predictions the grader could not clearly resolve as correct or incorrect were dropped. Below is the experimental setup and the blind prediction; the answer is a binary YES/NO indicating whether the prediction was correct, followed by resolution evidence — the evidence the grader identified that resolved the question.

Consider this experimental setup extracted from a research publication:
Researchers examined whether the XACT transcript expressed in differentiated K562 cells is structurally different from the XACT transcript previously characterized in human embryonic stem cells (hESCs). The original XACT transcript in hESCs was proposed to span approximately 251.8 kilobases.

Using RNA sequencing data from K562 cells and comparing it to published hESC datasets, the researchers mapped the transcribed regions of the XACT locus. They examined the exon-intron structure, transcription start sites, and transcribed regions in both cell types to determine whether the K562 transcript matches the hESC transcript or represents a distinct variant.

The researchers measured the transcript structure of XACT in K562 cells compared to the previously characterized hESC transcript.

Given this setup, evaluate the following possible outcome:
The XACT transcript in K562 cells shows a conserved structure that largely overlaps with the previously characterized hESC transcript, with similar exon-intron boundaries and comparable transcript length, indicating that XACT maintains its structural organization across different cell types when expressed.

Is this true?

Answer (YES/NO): NO